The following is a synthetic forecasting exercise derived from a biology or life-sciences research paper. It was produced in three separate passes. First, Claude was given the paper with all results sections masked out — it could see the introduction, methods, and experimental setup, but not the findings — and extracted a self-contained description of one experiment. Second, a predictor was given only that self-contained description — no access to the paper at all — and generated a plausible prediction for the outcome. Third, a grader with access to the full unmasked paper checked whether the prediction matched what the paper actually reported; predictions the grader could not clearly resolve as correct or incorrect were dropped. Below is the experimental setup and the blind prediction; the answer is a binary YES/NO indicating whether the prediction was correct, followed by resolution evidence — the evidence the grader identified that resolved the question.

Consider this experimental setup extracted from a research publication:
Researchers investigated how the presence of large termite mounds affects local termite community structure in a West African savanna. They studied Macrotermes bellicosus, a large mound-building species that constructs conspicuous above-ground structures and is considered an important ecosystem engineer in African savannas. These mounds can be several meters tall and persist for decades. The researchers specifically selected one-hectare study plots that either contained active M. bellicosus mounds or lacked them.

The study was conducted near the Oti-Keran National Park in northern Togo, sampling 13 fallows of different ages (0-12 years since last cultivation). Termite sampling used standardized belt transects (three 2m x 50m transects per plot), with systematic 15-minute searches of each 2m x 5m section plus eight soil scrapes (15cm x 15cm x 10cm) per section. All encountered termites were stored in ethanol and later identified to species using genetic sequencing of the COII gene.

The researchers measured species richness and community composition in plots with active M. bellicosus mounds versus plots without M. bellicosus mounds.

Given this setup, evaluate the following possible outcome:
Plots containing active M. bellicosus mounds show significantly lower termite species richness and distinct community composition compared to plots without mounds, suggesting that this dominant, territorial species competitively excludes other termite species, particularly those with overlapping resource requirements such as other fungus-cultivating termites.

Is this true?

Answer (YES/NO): NO